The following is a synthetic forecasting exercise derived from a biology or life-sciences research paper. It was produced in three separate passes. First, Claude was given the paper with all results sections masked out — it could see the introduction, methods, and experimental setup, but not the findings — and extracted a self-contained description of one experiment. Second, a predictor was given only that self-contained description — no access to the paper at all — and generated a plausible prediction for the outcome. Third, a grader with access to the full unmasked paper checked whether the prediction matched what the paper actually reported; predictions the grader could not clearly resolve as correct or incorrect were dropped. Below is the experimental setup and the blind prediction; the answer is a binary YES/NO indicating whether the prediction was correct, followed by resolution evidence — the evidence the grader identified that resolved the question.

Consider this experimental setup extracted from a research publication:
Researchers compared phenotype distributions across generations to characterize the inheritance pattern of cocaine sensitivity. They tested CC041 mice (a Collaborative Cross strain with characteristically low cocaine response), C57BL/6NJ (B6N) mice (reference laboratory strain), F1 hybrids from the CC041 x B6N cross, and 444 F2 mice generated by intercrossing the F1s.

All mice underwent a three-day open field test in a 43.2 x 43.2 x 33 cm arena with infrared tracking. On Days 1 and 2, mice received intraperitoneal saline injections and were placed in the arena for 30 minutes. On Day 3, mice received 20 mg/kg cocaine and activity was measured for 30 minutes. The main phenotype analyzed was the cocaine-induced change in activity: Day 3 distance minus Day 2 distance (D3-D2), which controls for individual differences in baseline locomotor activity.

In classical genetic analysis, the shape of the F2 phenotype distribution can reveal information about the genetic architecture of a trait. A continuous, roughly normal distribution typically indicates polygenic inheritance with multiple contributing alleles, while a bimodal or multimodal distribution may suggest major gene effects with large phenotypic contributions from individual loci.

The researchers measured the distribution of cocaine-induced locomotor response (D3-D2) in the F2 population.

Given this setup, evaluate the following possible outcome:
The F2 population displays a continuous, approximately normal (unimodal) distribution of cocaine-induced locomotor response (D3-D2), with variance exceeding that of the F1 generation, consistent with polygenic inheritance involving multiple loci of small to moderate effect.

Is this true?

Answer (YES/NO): NO